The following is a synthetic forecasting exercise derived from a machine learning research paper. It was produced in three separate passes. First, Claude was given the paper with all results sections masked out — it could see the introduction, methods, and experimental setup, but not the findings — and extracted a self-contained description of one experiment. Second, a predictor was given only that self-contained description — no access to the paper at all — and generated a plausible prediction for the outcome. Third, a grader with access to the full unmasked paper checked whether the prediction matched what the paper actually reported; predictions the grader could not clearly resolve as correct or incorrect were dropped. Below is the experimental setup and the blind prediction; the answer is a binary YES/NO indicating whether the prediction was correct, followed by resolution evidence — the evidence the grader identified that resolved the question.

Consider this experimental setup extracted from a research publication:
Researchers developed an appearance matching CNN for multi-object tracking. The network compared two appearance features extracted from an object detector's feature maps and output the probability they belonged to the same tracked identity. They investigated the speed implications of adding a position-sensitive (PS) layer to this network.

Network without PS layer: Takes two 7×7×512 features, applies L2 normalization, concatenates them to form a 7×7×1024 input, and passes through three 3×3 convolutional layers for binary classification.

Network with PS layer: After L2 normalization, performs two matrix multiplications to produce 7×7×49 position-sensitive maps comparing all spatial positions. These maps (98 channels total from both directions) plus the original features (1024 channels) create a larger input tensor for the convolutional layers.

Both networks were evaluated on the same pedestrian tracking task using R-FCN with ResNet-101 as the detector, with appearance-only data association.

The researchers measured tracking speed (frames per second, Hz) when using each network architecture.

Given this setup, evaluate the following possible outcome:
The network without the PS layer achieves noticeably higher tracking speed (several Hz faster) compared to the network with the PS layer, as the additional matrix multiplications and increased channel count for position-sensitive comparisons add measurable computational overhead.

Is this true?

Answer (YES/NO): NO